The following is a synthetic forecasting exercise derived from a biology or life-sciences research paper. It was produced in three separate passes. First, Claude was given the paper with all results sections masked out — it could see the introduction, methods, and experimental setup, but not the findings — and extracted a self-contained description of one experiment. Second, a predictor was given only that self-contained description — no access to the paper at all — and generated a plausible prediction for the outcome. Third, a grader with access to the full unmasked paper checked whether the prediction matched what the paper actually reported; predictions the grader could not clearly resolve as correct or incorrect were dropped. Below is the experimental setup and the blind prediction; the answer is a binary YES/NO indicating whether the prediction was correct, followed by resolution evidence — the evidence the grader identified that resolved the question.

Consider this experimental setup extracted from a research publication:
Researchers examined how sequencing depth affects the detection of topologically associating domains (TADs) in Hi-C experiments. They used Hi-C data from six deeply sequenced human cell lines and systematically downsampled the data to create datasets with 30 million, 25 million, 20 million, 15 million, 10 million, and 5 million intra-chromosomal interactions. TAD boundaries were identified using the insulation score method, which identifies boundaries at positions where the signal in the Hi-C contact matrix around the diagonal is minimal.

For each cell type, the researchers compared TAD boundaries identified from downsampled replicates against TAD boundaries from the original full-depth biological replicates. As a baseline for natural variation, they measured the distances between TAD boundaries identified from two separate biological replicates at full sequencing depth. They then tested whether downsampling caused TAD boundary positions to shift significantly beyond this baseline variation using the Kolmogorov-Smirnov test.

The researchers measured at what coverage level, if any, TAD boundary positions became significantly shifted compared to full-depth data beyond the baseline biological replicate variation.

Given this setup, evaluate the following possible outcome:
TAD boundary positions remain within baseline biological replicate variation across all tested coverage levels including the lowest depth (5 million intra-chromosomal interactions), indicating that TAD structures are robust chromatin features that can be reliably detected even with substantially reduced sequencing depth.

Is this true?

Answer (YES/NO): NO